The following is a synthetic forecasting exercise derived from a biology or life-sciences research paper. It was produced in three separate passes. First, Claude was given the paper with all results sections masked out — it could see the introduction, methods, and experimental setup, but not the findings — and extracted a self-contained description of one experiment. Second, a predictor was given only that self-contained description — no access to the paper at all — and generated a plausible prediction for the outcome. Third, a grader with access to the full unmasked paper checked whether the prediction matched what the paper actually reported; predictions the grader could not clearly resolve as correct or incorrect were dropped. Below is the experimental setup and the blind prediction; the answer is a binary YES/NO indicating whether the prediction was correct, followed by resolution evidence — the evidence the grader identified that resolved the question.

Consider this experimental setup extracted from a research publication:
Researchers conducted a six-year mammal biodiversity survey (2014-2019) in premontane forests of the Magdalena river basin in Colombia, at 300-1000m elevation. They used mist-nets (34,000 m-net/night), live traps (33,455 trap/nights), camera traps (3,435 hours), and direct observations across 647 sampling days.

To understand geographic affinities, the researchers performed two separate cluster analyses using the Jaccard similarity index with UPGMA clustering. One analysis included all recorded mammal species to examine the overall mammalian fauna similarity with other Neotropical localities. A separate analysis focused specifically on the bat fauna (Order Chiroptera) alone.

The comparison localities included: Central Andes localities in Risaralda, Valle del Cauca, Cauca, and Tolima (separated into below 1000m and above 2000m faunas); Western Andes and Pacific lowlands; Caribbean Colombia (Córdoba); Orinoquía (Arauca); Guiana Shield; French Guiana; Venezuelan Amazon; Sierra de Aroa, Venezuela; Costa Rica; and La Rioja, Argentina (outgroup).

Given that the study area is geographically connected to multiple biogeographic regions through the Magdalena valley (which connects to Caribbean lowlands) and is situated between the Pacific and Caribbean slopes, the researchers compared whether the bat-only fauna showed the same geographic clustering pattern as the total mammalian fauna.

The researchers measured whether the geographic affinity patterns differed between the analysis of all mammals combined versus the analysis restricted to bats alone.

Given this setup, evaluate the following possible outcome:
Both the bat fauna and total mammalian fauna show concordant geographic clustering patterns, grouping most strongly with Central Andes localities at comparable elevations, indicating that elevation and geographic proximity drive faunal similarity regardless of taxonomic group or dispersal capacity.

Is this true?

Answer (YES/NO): NO